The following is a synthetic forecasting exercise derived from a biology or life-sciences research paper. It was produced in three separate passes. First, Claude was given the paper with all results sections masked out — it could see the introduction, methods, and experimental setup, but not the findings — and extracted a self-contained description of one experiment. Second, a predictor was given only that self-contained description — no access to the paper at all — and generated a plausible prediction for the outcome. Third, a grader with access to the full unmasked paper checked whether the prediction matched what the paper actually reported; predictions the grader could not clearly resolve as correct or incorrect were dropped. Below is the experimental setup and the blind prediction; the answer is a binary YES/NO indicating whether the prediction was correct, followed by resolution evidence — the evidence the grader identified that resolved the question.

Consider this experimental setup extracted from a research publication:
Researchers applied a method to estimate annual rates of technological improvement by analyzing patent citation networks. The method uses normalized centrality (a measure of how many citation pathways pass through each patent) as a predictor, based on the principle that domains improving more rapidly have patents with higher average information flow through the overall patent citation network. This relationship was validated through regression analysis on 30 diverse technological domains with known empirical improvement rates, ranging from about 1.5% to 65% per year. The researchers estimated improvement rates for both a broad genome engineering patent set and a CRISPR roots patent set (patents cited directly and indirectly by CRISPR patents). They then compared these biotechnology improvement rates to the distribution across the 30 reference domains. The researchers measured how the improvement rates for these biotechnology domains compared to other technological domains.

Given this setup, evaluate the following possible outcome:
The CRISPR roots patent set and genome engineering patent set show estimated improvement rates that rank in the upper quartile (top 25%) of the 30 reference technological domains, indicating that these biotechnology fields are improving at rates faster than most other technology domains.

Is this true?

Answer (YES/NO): NO